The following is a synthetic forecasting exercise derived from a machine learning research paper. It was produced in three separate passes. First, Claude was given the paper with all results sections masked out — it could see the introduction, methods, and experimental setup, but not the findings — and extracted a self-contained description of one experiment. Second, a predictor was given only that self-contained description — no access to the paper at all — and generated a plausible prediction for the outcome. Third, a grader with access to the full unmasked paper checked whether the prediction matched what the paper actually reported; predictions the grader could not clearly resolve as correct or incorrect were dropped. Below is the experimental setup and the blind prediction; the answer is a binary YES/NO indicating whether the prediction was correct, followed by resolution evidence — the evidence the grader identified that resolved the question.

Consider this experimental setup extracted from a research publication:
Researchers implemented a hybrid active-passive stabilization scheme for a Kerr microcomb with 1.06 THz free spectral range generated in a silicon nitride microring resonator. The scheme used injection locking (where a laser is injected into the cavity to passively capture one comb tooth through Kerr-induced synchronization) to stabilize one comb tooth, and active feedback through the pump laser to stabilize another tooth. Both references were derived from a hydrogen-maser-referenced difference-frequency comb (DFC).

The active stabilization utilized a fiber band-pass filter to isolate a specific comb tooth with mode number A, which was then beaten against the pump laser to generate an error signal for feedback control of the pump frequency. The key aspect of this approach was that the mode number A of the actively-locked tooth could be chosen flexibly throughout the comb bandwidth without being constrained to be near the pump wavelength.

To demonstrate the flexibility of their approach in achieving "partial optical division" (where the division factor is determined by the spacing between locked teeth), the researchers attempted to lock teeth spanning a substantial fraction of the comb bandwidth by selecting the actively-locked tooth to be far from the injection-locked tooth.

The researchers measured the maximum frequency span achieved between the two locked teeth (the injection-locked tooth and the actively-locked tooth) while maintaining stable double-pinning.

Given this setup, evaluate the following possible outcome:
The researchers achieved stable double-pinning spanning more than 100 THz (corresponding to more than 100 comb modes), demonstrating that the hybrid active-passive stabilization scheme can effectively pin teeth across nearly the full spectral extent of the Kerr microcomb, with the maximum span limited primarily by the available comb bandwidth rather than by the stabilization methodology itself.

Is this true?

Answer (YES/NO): NO